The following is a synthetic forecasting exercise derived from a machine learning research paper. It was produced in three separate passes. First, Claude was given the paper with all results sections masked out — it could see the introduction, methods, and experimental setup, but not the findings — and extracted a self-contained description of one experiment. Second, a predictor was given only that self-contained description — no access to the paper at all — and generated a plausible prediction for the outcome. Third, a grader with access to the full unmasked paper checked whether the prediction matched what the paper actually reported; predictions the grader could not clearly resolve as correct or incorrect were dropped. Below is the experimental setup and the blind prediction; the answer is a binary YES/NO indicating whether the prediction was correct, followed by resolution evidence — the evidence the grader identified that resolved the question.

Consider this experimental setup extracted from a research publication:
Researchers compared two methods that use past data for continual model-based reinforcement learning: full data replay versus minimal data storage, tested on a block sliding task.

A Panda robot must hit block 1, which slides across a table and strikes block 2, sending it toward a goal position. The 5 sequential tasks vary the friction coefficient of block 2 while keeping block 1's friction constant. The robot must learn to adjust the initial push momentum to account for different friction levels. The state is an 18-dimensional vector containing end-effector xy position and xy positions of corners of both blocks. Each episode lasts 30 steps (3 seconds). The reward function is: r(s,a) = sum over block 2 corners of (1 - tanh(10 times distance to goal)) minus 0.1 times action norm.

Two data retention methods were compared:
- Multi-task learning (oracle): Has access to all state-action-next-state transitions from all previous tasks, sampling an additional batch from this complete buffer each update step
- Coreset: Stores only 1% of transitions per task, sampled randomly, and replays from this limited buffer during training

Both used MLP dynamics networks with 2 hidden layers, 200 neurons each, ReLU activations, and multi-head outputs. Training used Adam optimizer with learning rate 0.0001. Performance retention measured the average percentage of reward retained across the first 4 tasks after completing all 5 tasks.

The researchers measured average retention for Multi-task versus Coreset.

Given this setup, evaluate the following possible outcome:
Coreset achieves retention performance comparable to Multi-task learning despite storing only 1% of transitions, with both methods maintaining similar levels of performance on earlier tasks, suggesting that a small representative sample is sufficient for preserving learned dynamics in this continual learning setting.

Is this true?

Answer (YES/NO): NO